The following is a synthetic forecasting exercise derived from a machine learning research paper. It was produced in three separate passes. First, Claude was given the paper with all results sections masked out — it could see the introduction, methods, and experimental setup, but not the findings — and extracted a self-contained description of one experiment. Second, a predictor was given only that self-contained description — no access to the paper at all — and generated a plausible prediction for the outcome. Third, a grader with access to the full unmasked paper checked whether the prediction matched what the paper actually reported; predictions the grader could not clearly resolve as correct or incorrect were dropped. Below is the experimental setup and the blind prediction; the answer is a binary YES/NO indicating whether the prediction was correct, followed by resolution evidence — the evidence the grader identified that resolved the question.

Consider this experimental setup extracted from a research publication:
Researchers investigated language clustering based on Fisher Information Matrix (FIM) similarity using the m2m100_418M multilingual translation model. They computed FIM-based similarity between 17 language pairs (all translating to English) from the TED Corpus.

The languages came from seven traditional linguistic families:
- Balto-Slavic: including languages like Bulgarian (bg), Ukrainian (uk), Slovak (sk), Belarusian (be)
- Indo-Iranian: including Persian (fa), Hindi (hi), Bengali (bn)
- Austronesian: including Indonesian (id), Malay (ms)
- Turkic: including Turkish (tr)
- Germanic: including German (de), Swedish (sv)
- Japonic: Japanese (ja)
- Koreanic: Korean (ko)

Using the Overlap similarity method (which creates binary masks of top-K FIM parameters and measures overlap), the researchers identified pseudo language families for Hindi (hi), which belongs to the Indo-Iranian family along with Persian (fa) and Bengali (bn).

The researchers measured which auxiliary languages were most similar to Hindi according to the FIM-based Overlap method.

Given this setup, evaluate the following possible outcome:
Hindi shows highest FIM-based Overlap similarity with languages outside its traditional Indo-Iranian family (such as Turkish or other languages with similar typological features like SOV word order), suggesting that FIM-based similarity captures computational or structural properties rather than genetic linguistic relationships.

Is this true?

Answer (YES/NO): NO